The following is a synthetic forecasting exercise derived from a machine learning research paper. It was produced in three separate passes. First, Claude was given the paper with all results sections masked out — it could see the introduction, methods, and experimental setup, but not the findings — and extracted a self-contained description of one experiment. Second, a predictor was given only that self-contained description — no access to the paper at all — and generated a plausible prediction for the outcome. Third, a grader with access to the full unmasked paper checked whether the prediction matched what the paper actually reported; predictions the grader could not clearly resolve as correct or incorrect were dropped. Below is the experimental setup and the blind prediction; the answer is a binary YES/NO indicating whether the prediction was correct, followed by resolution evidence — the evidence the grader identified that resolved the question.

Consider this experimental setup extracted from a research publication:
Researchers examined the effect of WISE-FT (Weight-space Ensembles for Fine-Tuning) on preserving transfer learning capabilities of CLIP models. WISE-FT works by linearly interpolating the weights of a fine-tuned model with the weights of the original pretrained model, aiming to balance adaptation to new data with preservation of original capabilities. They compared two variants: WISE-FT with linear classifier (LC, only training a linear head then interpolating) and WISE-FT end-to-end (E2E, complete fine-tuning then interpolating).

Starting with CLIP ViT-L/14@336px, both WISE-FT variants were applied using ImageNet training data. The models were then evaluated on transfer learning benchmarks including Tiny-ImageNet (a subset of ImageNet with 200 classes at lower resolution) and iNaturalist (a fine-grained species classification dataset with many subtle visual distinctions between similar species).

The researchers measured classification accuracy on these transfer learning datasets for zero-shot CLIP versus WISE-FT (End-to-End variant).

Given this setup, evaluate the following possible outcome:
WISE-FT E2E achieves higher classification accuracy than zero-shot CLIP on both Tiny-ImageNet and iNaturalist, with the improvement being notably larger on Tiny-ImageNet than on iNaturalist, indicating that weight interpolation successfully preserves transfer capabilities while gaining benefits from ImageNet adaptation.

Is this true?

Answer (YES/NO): NO